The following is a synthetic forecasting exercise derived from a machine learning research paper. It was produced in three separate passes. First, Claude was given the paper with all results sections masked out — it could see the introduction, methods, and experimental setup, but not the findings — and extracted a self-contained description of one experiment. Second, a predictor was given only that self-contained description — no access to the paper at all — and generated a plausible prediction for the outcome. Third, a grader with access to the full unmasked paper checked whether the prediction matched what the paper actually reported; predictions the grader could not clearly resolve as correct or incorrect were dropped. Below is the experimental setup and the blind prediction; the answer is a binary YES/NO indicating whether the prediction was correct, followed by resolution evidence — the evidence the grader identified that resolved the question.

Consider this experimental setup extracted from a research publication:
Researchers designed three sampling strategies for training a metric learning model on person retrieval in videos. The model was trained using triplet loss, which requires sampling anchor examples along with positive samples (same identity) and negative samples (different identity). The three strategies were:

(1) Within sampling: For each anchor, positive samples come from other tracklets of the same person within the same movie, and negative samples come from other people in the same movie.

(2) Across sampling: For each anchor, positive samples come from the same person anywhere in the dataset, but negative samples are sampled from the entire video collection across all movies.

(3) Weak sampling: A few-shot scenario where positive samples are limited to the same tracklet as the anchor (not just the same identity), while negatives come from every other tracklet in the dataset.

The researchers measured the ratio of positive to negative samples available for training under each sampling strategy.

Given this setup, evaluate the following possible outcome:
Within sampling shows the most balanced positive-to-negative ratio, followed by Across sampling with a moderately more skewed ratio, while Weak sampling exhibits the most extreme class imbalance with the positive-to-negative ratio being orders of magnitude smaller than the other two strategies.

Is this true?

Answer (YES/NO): YES